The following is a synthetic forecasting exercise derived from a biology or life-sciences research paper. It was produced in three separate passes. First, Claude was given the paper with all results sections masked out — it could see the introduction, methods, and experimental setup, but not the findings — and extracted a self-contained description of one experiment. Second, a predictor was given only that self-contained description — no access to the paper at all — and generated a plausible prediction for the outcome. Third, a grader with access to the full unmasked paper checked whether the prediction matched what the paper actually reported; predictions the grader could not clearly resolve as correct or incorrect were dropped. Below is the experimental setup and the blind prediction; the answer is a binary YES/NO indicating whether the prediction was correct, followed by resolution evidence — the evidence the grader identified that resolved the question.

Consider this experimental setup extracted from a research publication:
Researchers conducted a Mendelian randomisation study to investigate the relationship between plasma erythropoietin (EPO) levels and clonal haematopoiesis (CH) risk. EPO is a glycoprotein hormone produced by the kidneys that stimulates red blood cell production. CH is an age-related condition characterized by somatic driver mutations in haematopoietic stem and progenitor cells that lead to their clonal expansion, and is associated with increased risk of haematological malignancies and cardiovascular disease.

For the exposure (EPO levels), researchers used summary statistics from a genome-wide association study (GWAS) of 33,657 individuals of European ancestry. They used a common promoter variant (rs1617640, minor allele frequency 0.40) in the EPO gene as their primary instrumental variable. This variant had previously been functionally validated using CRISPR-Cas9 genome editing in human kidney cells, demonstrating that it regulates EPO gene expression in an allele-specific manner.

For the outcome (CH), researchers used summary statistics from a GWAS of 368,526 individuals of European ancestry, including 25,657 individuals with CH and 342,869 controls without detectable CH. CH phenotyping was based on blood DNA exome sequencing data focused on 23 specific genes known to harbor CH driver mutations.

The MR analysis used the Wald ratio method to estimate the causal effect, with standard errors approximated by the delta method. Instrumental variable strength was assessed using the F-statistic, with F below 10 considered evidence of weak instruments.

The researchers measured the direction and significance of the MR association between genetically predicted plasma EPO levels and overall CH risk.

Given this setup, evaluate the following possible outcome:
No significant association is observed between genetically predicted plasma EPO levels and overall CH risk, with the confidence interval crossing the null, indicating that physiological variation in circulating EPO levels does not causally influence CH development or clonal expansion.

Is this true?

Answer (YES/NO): NO